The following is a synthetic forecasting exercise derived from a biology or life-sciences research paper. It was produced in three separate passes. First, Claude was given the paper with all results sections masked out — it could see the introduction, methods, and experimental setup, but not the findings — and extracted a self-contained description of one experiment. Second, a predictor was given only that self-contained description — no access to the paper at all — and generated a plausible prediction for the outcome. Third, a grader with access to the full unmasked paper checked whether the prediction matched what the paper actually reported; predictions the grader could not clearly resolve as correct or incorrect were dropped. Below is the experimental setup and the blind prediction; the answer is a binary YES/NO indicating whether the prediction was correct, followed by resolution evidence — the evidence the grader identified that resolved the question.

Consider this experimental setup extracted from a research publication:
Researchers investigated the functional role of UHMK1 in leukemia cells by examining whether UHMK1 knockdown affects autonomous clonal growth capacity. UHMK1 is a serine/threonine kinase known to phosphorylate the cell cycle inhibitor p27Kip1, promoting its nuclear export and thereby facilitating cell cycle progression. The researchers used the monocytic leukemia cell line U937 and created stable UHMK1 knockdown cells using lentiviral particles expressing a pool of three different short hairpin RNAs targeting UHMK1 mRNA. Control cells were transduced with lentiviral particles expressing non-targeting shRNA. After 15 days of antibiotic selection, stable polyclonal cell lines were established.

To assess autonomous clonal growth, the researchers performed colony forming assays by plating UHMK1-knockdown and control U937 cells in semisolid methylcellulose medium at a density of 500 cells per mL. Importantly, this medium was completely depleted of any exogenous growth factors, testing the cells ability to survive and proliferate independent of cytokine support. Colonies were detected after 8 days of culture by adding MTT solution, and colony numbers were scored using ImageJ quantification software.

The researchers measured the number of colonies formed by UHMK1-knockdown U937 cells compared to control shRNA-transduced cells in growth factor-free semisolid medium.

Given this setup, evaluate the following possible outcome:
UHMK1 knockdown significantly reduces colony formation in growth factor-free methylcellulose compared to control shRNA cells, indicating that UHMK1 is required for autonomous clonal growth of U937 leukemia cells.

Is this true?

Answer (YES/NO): NO